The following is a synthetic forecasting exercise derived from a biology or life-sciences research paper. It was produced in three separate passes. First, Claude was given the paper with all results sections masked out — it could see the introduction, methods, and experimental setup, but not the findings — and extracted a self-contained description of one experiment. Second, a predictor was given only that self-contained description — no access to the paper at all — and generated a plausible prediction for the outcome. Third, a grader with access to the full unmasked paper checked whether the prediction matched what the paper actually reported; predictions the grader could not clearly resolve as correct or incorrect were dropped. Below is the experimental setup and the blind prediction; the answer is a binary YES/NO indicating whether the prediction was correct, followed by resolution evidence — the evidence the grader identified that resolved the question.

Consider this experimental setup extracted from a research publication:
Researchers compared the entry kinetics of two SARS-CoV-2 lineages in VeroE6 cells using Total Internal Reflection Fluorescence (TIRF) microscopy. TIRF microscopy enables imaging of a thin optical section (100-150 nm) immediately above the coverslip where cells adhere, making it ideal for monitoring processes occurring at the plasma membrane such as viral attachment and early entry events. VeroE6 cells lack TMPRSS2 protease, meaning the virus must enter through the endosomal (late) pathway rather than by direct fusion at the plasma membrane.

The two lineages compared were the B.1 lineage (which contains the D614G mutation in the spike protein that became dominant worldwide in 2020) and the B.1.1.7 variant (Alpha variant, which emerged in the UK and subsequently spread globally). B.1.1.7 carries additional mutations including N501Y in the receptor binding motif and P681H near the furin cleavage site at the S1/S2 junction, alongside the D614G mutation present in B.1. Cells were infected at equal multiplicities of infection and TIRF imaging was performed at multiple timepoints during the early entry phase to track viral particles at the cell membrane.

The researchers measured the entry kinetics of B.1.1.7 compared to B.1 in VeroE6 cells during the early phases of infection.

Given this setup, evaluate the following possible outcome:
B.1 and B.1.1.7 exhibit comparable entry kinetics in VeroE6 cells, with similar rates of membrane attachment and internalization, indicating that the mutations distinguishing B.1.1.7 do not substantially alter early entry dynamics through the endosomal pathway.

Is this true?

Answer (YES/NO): NO